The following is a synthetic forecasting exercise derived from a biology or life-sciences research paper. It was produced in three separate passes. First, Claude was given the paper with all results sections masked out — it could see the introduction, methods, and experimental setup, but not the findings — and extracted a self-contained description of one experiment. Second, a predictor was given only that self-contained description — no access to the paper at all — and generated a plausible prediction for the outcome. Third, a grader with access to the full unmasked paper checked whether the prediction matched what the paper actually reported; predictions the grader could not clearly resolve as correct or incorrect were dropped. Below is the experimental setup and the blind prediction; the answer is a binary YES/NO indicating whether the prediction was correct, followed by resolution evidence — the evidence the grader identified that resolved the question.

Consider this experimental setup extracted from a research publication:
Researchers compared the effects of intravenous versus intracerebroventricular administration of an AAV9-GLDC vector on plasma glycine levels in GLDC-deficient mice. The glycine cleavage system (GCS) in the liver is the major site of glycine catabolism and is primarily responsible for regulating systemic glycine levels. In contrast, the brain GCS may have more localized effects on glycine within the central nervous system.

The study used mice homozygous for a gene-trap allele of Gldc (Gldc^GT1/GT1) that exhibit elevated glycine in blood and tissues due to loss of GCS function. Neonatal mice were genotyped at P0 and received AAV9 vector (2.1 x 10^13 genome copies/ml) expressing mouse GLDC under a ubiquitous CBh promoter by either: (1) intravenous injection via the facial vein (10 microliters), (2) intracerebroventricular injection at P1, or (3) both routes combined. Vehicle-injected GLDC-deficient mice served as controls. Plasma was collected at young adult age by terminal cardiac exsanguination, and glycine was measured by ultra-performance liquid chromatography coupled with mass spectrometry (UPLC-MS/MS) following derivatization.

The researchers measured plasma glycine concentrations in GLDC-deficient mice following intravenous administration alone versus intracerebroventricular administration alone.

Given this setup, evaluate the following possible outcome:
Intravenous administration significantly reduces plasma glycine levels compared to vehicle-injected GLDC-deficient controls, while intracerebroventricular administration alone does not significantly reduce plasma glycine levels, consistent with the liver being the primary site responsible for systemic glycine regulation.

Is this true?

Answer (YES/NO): YES